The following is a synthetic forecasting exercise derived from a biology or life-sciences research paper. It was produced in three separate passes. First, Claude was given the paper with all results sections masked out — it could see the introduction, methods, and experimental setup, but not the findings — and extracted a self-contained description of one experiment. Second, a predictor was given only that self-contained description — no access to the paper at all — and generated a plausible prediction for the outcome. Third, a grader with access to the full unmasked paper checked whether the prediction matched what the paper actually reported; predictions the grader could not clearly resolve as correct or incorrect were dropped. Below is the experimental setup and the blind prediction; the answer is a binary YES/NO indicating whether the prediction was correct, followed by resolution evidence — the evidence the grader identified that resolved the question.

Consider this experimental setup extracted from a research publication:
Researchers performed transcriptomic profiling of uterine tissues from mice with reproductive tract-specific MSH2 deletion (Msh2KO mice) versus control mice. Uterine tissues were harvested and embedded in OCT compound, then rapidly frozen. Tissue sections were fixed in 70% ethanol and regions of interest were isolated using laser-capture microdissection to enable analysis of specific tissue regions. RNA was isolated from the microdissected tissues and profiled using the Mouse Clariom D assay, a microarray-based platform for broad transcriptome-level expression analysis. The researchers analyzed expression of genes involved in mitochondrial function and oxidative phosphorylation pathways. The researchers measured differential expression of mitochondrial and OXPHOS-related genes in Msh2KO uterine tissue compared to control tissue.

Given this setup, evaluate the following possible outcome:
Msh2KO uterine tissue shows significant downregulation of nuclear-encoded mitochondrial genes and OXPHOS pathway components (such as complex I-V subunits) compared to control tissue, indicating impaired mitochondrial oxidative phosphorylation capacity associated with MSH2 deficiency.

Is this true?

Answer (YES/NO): YES